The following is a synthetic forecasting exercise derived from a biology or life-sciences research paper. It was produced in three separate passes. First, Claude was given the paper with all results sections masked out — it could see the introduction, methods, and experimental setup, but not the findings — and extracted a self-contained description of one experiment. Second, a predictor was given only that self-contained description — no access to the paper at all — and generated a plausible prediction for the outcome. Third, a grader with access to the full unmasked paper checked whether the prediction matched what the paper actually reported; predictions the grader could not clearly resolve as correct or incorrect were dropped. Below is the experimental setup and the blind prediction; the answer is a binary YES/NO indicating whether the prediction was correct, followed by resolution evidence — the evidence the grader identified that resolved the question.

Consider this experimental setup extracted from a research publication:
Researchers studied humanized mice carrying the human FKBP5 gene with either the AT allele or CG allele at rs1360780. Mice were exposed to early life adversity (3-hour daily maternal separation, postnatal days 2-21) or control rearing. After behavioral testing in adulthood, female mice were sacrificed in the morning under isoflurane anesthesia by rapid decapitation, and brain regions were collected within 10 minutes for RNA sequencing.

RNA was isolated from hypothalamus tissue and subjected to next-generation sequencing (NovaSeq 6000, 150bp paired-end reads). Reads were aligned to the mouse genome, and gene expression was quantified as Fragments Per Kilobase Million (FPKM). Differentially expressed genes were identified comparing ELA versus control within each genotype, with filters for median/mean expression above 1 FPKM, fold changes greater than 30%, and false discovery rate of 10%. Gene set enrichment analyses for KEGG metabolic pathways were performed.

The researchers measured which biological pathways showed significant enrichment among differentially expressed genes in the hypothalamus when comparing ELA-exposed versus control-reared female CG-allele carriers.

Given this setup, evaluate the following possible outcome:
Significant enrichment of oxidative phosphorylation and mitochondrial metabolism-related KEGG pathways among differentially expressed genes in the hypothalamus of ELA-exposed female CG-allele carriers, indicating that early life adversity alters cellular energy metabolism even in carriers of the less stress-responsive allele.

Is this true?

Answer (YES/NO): NO